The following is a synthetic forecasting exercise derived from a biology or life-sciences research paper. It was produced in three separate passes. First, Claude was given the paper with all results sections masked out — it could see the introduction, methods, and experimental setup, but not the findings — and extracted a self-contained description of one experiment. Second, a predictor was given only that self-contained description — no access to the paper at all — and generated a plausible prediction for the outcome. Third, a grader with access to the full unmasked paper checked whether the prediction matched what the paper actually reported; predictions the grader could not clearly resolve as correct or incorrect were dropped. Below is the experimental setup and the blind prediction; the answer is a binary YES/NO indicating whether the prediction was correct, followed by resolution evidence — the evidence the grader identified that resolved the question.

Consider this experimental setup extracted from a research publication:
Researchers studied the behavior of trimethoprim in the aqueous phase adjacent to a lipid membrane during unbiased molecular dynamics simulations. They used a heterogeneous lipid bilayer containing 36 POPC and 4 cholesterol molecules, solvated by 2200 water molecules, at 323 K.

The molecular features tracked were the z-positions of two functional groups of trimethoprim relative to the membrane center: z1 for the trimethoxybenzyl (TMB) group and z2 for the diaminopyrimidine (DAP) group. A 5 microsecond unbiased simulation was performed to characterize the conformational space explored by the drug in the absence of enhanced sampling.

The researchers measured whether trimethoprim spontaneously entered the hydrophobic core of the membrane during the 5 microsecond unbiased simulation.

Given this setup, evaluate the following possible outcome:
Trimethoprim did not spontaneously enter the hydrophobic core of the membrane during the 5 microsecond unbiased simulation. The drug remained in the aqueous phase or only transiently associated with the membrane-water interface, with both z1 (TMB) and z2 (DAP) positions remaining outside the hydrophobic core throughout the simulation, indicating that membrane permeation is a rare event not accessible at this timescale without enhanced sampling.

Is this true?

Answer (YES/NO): NO